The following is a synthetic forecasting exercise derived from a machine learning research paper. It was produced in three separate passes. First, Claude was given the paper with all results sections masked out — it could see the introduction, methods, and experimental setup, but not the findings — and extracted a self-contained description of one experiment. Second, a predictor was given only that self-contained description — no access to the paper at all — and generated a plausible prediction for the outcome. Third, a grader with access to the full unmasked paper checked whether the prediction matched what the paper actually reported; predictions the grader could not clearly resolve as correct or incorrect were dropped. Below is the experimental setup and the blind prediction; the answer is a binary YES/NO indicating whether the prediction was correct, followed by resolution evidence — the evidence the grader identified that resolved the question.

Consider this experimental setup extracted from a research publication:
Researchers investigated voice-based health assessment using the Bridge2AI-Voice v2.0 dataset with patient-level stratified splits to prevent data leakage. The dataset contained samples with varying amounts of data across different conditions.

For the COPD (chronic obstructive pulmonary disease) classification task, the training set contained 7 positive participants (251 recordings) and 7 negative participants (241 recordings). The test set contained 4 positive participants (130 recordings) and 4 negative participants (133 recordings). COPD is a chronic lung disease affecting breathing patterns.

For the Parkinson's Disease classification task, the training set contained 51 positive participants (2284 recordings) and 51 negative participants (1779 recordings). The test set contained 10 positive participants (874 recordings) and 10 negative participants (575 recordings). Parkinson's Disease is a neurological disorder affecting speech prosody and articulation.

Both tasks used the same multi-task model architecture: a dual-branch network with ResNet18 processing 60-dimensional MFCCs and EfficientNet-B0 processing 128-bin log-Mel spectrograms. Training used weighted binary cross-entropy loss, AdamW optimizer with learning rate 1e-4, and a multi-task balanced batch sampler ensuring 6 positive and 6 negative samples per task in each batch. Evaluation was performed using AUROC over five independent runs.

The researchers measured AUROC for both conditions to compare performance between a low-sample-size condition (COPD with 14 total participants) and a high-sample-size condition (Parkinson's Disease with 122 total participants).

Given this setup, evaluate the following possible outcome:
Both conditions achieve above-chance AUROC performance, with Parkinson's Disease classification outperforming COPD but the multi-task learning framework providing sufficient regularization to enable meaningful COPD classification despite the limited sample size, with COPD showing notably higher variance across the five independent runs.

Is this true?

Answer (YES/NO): NO